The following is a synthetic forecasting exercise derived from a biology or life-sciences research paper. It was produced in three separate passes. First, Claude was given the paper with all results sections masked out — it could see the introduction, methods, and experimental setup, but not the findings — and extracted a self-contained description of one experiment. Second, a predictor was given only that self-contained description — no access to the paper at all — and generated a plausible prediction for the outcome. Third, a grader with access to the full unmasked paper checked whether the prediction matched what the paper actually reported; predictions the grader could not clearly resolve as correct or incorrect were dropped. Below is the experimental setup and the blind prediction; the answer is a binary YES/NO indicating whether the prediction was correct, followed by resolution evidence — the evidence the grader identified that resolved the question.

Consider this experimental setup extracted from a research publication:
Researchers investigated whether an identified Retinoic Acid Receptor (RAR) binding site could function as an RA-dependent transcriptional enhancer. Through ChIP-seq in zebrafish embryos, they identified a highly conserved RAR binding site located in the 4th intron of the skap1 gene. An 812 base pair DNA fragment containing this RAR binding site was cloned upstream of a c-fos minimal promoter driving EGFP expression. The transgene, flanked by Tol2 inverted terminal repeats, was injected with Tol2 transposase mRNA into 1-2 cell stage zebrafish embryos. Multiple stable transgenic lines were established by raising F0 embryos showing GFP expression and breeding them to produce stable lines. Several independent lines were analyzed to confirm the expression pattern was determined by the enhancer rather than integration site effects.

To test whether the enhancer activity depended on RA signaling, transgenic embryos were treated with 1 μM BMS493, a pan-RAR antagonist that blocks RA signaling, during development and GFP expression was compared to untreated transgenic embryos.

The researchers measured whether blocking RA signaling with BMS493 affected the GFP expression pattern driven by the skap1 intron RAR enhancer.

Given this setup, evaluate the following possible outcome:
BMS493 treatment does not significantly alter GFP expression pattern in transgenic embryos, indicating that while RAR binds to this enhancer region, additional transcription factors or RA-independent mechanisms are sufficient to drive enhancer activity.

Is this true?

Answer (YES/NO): NO